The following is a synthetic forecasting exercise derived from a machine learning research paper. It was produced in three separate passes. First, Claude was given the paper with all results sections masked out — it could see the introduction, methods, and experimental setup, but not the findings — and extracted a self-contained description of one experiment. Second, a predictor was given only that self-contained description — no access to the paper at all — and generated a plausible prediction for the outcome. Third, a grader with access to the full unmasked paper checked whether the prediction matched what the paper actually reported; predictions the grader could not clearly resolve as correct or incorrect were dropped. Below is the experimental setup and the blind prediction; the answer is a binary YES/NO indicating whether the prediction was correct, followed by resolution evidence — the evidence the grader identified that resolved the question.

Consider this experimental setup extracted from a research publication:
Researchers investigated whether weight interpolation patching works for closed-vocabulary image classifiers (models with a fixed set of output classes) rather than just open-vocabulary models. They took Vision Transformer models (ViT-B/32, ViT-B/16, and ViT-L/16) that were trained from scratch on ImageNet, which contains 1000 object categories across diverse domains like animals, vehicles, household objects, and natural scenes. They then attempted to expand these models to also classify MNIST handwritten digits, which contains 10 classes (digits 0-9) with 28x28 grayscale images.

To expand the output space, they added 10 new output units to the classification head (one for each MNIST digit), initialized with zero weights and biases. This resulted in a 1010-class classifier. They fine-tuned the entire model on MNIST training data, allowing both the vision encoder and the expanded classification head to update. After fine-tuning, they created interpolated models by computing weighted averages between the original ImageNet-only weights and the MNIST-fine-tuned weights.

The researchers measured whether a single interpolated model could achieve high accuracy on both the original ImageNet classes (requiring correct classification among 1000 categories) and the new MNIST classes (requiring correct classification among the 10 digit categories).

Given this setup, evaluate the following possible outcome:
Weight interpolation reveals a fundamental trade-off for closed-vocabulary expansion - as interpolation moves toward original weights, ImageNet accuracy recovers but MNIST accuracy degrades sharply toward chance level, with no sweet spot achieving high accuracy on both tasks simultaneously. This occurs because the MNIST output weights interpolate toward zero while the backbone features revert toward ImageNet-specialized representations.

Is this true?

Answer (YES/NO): NO